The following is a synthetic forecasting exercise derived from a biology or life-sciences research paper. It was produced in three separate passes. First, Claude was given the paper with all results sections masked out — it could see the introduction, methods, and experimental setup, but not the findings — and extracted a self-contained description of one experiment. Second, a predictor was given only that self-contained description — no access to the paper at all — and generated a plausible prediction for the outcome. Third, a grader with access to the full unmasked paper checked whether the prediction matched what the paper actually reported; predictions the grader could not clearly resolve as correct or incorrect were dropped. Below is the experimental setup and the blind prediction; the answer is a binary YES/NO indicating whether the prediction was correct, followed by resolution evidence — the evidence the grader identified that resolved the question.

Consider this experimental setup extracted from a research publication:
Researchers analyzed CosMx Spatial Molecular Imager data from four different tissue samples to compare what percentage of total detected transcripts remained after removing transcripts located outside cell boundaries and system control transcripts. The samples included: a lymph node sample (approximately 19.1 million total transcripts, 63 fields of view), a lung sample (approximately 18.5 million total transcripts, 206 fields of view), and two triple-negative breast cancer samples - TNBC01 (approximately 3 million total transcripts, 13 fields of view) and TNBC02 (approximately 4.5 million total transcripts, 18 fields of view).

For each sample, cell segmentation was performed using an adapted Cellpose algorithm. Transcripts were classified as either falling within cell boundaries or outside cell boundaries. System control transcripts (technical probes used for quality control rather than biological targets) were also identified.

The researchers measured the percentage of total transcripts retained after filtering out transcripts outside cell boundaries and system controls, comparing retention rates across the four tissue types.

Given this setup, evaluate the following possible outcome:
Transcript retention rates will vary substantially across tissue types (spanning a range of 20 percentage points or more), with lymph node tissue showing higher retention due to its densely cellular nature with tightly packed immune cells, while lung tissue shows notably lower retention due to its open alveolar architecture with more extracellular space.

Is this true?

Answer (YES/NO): YES